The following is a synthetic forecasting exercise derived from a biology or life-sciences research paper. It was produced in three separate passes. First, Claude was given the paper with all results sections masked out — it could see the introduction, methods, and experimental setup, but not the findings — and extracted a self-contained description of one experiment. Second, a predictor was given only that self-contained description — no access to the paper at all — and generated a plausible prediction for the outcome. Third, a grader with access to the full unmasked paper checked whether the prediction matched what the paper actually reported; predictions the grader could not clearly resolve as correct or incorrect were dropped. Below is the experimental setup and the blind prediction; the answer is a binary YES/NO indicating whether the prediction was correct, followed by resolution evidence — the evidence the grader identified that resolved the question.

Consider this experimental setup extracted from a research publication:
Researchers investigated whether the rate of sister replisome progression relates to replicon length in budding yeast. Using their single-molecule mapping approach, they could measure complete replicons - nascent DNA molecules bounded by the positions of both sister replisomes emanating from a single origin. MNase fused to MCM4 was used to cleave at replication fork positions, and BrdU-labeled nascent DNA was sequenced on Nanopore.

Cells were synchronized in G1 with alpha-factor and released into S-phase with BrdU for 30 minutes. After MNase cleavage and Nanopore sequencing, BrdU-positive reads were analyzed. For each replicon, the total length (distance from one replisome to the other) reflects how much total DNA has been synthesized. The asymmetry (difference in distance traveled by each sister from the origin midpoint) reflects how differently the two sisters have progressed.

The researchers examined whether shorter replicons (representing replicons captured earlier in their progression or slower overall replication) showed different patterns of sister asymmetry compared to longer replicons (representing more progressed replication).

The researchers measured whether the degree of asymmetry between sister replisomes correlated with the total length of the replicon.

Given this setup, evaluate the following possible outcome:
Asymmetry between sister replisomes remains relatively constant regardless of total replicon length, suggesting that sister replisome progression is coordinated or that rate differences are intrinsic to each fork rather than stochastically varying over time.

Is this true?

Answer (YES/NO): YES